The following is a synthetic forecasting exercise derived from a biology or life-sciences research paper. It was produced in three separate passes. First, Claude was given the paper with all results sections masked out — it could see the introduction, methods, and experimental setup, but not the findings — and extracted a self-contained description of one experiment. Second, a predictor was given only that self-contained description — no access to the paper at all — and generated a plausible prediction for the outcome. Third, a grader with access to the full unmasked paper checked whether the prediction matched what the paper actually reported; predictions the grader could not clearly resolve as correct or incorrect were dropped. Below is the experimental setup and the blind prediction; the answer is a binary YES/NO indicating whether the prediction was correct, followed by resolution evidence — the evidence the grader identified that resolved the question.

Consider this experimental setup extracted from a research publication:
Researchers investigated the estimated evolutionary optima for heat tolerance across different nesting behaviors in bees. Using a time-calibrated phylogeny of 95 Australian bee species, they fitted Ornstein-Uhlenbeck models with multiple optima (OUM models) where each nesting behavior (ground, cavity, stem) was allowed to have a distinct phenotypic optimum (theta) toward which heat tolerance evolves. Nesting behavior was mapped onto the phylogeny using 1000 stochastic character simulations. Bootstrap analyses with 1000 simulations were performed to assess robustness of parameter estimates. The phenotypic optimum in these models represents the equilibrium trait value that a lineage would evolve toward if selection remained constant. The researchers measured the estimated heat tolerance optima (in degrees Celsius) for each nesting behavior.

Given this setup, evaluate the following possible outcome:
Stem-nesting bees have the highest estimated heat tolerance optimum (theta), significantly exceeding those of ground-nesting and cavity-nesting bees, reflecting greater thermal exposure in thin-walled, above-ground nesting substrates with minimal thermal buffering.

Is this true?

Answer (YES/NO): YES